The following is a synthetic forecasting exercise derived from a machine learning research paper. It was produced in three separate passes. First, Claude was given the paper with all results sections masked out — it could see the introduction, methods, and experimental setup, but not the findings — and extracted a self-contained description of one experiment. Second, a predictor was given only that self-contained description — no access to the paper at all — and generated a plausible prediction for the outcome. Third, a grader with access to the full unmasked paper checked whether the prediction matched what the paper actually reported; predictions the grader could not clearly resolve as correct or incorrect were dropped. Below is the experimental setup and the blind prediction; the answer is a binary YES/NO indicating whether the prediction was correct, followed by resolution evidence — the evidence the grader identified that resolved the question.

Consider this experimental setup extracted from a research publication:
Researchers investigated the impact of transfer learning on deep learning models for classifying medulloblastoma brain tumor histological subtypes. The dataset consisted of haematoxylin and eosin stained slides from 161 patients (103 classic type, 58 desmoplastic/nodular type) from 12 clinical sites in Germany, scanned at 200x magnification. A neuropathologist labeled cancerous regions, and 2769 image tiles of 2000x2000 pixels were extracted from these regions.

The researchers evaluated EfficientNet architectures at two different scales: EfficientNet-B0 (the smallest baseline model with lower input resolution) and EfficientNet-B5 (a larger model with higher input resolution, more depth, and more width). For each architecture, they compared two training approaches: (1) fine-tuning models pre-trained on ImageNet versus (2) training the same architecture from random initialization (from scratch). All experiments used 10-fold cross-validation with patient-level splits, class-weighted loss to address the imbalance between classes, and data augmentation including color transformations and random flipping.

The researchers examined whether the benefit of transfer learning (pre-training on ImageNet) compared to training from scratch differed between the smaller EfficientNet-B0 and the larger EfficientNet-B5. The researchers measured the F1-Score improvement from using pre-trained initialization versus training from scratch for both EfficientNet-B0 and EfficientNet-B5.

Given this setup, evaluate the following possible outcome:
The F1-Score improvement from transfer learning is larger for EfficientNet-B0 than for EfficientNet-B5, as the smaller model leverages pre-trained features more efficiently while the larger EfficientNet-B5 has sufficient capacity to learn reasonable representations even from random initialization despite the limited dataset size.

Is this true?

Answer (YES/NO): NO